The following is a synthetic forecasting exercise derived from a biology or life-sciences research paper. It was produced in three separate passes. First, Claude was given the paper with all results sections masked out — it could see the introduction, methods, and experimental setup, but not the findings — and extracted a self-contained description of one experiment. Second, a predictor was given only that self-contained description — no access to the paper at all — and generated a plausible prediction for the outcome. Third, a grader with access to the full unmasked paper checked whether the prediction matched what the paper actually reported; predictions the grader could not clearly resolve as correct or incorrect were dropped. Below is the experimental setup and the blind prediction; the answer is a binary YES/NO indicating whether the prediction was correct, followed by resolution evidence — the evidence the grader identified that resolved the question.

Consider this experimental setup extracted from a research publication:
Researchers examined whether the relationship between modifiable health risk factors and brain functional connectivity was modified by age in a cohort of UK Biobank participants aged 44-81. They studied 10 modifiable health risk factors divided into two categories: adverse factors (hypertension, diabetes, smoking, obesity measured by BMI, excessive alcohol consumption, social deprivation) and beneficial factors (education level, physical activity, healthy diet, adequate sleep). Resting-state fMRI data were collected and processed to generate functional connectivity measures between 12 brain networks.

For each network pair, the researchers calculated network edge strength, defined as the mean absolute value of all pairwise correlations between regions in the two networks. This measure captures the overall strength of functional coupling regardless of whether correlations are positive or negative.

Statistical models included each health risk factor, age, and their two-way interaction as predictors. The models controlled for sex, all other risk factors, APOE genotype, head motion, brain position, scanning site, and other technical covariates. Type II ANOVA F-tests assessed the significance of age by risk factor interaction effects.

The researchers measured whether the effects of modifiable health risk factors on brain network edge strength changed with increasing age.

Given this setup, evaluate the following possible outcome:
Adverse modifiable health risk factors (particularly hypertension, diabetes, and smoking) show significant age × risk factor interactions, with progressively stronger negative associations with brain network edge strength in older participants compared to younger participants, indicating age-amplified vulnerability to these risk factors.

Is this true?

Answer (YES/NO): NO